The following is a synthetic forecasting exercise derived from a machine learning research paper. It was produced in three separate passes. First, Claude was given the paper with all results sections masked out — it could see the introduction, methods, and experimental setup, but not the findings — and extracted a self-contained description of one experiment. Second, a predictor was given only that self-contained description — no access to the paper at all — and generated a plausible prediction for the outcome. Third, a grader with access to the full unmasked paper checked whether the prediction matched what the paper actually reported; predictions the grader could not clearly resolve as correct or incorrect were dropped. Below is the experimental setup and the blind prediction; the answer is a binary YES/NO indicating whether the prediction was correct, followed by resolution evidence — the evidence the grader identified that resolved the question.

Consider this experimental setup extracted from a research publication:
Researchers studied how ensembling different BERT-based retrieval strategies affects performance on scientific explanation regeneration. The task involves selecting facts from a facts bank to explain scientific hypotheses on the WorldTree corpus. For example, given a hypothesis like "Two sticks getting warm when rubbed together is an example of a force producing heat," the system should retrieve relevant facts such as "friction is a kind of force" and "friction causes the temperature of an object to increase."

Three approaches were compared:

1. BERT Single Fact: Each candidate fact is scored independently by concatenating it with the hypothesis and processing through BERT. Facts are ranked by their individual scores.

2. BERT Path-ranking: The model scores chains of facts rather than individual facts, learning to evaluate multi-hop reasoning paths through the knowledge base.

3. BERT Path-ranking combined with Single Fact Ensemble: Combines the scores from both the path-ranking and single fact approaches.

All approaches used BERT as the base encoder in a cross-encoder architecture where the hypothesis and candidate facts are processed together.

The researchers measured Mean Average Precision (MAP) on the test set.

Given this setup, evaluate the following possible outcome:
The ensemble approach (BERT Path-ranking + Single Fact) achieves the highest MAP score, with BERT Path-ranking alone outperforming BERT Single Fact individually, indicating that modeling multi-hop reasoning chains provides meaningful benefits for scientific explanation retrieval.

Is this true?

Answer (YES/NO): NO